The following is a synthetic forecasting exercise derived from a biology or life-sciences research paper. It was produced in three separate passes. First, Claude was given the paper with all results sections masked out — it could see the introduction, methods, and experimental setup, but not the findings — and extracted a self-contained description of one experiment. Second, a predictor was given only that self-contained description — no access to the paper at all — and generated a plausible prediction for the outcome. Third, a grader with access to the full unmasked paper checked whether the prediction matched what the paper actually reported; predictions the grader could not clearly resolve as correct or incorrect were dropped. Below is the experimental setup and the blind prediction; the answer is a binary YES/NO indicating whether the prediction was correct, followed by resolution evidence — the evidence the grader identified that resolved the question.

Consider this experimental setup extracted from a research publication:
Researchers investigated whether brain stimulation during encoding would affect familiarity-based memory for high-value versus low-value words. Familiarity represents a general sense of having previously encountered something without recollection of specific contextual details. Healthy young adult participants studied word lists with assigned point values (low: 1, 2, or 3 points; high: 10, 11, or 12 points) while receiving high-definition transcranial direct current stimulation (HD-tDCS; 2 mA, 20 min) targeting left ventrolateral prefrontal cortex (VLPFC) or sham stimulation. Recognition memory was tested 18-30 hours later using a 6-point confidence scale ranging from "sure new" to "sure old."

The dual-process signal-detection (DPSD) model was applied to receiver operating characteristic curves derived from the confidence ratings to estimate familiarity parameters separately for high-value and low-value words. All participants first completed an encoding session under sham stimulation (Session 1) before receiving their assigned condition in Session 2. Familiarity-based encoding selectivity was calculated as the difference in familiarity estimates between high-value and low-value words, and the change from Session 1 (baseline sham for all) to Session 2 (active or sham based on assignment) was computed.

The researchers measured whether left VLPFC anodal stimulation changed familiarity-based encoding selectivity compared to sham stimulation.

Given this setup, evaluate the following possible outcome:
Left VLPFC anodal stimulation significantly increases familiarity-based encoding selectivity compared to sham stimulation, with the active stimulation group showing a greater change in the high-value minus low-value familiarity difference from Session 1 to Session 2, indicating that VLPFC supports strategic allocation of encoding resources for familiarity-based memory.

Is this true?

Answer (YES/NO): NO